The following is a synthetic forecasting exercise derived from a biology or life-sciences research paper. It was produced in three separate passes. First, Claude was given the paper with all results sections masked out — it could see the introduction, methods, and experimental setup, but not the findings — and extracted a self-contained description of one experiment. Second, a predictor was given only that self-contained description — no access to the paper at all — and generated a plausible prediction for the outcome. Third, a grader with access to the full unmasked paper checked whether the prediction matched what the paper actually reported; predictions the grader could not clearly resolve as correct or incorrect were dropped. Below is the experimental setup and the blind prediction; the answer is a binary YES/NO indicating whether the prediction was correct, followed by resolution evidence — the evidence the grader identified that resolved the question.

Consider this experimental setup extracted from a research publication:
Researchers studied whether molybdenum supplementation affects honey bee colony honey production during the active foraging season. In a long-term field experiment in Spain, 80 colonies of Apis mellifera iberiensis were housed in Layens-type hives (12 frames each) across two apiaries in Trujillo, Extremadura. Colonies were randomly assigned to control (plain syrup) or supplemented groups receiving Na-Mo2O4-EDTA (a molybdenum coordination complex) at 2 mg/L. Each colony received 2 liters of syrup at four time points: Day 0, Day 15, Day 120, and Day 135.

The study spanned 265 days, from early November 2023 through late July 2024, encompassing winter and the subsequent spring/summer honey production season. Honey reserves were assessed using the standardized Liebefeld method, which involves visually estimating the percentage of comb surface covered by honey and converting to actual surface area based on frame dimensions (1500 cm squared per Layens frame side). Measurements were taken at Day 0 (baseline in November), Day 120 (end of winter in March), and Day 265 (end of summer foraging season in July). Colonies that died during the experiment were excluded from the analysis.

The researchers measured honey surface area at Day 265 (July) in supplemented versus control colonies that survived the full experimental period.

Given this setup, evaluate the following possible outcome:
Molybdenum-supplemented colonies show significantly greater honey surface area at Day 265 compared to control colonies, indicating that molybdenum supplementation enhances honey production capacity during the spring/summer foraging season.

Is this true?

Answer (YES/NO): NO